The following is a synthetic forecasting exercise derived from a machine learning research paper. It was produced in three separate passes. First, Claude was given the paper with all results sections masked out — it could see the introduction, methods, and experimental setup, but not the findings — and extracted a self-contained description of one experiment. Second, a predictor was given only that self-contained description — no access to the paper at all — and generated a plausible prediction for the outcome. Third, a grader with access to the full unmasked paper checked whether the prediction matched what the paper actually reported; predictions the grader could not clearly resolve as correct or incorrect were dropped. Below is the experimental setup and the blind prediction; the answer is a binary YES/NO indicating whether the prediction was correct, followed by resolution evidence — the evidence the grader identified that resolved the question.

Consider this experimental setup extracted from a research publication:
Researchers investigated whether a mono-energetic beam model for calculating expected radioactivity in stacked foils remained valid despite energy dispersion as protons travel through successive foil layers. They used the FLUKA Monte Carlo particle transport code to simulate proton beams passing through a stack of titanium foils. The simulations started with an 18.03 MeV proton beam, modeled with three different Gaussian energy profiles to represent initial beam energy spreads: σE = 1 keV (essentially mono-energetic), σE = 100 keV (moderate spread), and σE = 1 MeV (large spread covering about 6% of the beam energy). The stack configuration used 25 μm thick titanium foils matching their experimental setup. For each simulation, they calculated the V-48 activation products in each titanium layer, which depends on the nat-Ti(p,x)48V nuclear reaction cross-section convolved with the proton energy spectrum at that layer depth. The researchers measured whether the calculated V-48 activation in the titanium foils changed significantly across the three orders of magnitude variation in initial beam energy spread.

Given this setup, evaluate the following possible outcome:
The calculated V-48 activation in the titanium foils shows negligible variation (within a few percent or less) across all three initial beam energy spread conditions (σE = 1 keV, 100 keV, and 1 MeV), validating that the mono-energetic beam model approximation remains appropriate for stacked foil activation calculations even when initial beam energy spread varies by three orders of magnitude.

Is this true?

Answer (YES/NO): YES